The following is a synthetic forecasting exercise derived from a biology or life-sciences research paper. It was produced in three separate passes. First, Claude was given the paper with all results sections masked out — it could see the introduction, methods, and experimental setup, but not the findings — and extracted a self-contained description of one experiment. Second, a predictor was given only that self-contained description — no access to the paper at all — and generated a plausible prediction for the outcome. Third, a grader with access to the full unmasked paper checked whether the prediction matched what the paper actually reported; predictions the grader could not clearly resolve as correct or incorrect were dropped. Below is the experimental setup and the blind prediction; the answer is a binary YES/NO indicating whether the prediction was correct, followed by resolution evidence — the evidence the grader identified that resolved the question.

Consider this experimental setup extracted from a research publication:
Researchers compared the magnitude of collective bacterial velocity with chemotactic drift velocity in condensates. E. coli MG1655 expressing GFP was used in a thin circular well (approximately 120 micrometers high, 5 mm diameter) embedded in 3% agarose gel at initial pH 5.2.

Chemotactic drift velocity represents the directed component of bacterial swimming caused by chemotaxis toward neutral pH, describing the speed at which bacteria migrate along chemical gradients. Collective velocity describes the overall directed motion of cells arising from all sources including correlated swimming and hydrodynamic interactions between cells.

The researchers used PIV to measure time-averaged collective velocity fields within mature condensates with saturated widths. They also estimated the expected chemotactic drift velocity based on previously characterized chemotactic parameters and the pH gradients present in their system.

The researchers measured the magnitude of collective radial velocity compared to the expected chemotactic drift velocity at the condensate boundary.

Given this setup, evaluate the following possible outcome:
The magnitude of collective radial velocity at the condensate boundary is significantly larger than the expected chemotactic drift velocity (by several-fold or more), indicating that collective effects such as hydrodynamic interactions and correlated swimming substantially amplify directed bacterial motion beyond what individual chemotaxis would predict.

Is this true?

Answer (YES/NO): NO